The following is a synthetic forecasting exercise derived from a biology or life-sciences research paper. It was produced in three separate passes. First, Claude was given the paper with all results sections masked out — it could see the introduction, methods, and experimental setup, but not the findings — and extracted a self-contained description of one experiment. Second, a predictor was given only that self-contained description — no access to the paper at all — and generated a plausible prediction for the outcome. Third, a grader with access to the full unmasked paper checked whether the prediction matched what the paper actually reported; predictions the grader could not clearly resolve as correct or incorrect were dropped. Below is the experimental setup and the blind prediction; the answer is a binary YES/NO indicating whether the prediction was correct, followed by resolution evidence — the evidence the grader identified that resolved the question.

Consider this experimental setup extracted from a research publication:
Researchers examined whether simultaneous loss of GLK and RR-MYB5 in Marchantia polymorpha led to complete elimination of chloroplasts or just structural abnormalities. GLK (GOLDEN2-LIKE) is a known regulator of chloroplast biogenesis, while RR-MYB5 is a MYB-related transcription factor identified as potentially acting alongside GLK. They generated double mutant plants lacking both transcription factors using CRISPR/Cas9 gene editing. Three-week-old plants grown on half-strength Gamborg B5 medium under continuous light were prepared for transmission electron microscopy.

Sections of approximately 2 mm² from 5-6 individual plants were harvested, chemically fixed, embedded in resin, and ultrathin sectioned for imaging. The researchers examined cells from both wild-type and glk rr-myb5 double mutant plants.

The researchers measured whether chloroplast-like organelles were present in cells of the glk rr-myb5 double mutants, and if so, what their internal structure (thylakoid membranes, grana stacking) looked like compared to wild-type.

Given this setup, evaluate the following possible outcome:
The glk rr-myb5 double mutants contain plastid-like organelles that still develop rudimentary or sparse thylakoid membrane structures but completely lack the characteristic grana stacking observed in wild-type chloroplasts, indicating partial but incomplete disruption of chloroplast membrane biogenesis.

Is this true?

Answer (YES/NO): NO